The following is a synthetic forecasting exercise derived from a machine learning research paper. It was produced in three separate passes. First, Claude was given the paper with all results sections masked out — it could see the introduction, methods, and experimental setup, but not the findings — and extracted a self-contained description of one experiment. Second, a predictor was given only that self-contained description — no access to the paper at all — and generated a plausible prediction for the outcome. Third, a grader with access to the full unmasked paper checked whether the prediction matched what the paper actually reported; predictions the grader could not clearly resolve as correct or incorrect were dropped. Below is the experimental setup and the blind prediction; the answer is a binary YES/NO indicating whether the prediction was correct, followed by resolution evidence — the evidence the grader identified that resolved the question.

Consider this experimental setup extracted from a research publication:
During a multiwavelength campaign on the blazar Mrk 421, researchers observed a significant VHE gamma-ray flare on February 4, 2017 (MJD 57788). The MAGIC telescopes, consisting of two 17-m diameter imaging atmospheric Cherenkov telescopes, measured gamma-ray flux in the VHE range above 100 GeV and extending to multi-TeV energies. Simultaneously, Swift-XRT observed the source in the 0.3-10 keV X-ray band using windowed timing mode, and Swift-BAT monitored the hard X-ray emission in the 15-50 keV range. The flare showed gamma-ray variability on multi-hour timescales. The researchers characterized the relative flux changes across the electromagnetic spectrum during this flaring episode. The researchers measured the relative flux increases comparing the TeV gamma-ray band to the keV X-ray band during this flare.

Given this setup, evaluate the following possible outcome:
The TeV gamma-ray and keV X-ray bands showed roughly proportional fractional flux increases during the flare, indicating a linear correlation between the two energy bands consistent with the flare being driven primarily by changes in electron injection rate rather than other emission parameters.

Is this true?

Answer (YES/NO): NO